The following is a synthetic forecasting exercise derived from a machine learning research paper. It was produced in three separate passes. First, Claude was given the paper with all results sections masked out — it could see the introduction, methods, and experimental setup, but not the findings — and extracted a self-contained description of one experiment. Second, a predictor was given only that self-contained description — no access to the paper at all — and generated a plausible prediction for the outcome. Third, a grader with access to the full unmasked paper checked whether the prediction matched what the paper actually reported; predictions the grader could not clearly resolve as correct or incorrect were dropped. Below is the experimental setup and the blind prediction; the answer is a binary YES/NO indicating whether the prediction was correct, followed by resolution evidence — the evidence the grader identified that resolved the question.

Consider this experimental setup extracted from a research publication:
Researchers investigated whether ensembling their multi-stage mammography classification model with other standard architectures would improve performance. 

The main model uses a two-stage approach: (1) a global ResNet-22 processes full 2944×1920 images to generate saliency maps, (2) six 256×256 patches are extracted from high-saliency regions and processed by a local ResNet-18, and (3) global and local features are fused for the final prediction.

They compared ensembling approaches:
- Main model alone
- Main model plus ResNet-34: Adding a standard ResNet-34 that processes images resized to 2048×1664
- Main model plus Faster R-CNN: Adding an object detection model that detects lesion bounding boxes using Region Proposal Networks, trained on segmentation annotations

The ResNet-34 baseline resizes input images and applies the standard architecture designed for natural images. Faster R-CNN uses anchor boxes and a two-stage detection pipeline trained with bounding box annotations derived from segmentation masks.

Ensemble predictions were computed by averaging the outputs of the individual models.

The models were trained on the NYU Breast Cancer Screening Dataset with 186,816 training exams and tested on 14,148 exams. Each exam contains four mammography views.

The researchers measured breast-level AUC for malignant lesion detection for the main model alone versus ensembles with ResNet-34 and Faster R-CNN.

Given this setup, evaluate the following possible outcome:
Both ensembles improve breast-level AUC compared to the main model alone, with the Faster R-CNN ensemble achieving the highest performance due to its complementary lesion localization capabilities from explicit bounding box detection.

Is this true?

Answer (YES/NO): NO